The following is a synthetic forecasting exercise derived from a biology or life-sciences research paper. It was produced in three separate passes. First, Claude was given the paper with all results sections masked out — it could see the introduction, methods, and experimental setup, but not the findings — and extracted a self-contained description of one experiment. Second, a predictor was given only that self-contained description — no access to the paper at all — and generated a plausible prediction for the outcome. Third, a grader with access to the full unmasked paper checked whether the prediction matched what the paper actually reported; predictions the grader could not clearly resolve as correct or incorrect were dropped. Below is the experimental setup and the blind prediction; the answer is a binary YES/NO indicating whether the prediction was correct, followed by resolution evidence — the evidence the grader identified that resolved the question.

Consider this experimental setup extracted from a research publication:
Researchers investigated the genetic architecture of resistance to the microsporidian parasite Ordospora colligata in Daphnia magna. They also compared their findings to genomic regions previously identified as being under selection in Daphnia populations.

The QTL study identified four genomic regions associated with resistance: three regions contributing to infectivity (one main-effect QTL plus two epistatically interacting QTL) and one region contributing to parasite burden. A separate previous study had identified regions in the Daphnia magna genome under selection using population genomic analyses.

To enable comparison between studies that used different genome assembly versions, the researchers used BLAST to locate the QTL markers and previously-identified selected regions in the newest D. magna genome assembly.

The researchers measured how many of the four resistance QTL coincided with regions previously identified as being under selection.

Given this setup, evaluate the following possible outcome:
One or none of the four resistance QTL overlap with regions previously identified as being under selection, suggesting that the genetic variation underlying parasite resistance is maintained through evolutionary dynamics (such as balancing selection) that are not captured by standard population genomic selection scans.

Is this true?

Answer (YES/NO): YES